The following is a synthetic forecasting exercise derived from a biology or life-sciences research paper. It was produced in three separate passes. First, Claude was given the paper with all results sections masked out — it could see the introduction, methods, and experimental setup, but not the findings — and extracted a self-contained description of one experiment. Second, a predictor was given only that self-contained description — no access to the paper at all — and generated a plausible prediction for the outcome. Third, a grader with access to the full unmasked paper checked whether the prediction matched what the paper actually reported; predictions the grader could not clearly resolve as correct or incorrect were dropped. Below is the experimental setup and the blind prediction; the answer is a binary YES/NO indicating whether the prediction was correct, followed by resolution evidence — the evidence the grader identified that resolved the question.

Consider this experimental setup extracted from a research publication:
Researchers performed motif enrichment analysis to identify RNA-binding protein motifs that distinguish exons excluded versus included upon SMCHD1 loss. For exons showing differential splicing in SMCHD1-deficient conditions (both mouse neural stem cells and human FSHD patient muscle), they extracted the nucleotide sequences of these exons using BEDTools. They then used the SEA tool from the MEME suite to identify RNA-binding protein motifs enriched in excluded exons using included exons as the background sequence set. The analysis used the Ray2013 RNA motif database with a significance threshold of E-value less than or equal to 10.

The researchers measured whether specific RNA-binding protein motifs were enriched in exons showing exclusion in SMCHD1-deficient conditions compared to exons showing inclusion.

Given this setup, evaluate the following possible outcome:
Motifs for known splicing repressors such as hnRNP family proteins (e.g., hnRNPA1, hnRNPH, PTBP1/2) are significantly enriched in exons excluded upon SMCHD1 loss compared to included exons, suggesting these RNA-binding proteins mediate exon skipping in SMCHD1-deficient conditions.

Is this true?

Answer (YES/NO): NO